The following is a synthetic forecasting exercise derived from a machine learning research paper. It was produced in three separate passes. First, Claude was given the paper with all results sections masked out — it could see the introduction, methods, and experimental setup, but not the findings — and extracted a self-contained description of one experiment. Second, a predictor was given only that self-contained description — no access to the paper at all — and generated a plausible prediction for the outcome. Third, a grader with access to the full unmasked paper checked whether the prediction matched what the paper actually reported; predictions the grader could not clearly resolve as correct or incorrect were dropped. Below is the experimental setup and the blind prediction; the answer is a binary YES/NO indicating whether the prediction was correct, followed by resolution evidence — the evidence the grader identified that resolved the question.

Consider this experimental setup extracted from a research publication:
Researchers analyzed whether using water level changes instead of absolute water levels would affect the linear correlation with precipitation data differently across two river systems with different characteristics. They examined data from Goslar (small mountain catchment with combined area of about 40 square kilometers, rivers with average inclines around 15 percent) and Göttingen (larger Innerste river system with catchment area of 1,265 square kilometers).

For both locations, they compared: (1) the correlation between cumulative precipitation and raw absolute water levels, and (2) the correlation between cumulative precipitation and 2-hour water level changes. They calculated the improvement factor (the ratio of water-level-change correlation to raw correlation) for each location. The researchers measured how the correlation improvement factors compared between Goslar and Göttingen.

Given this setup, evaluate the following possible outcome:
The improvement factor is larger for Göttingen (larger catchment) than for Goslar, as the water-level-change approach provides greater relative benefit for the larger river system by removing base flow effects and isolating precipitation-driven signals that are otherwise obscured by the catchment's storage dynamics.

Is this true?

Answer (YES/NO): YES